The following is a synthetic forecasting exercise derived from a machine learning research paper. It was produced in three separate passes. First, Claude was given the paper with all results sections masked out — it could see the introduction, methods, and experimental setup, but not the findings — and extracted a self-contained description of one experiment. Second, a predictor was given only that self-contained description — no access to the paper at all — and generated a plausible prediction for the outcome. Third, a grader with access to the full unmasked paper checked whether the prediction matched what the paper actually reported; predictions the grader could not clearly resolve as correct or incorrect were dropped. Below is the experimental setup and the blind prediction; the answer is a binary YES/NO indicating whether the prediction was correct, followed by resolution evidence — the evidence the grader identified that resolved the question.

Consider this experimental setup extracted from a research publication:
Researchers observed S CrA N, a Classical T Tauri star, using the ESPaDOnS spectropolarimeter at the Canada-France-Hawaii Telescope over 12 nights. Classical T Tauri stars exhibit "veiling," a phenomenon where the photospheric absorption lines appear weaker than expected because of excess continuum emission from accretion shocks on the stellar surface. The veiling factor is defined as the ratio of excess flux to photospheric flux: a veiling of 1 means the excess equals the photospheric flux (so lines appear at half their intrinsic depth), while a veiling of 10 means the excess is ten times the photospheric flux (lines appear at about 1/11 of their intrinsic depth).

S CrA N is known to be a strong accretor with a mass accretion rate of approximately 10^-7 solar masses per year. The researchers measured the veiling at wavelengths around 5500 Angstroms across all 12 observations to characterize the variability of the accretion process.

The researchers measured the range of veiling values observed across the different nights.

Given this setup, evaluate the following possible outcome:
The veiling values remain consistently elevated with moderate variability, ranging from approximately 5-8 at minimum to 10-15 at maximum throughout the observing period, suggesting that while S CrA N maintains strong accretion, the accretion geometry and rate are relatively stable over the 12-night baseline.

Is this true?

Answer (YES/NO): NO